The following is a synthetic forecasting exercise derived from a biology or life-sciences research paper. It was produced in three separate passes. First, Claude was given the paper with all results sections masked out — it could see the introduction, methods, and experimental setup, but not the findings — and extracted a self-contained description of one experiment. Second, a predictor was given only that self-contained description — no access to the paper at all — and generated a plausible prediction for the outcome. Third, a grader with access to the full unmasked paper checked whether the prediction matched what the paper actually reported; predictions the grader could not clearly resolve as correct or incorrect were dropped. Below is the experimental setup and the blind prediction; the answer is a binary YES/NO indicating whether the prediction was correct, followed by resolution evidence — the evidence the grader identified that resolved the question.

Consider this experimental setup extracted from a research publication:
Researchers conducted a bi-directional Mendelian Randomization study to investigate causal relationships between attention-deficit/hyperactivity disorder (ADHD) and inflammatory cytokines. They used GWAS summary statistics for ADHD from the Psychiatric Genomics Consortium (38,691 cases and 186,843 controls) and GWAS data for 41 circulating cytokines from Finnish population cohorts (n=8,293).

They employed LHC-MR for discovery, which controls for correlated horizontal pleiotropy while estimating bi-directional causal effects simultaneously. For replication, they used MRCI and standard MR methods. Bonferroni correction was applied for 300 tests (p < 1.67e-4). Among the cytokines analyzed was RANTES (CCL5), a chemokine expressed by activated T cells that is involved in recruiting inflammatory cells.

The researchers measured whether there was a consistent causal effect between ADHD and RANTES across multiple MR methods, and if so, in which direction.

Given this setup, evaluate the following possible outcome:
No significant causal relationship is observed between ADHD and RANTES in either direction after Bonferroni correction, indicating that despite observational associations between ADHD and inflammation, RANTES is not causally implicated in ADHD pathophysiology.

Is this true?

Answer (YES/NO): NO